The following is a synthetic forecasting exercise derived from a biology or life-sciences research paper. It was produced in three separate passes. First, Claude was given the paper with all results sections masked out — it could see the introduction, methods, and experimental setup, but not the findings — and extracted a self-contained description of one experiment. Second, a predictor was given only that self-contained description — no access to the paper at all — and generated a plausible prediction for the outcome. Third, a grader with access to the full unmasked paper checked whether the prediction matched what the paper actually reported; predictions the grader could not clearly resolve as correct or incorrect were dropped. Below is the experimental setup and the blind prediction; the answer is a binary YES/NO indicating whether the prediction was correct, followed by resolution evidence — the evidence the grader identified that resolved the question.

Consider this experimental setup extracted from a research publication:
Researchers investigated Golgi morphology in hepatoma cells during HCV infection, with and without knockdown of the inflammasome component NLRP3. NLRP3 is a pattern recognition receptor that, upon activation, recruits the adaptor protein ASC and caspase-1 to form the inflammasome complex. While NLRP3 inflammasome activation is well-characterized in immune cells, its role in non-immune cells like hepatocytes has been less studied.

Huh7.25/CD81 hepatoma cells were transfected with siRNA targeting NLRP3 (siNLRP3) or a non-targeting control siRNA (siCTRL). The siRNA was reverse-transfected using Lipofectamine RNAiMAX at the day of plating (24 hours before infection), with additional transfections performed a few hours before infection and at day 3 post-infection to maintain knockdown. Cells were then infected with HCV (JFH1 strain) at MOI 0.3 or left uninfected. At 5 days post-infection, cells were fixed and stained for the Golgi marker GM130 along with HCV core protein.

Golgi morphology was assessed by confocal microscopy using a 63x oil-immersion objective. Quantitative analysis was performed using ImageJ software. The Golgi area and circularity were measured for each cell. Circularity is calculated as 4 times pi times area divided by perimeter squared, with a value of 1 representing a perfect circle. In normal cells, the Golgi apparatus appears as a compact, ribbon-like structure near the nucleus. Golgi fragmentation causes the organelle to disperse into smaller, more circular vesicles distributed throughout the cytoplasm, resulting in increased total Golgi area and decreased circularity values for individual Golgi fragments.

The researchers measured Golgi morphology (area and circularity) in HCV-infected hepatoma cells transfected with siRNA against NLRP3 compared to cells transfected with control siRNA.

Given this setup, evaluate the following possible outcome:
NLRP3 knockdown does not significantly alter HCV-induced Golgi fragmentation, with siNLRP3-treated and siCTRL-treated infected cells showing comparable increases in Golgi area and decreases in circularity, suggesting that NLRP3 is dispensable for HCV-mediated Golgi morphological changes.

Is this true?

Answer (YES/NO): NO